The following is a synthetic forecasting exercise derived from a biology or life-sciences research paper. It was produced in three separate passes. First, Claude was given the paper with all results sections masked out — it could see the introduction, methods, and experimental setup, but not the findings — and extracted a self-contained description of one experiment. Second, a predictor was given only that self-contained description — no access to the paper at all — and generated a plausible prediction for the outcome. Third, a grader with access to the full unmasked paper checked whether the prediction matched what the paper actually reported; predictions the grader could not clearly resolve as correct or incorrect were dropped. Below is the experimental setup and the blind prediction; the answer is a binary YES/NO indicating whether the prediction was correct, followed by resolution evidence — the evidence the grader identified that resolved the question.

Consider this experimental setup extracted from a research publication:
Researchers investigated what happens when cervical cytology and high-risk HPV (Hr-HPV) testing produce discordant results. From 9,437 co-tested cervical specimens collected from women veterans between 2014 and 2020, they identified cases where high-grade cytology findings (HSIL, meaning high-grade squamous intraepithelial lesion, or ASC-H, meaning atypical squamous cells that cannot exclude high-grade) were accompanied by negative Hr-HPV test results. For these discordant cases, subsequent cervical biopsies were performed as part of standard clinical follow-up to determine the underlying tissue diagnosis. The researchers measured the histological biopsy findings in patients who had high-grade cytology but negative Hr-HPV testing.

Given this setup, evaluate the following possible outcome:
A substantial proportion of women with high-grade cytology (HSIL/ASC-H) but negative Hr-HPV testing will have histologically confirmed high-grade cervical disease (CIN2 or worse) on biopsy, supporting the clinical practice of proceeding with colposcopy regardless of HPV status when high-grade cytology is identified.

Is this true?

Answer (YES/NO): NO